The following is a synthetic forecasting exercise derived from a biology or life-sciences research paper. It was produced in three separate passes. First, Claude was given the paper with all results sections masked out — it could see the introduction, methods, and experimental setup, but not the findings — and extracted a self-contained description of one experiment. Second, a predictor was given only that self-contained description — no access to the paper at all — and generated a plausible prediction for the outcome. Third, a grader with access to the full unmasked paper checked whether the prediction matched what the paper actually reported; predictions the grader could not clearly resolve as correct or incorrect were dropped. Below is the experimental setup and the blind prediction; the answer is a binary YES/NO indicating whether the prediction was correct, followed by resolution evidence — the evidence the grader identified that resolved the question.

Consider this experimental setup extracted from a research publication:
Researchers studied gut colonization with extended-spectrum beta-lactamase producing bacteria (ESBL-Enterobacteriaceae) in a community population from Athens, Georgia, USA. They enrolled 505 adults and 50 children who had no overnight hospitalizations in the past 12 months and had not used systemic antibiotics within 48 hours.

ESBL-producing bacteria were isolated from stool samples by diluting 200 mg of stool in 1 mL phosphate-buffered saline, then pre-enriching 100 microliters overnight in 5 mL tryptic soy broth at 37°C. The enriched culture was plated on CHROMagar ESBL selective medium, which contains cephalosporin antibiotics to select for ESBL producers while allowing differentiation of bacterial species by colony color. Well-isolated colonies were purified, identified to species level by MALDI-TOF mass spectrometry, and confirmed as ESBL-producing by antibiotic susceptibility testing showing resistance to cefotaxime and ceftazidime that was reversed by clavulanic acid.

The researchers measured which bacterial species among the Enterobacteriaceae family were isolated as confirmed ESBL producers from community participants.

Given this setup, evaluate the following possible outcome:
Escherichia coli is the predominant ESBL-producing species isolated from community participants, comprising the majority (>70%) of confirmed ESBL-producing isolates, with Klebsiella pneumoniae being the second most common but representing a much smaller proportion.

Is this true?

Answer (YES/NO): NO